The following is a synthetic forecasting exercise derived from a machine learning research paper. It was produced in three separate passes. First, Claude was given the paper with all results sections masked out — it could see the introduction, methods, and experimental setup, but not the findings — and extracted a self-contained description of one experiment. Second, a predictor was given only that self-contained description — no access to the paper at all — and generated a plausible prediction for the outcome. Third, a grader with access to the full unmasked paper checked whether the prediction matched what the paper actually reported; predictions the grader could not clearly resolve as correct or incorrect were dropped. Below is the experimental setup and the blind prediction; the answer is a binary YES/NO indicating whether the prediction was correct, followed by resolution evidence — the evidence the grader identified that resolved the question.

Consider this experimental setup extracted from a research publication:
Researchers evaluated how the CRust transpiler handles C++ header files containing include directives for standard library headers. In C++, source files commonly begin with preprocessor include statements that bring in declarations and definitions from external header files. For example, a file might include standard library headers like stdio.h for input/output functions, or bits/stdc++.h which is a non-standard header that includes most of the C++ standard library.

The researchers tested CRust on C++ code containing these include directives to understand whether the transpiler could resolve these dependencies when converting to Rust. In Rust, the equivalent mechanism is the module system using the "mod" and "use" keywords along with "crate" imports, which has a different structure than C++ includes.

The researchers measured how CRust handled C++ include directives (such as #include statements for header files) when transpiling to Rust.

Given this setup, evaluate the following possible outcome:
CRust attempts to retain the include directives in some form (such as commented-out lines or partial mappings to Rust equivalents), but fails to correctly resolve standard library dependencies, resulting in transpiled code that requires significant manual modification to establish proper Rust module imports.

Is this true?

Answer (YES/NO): YES